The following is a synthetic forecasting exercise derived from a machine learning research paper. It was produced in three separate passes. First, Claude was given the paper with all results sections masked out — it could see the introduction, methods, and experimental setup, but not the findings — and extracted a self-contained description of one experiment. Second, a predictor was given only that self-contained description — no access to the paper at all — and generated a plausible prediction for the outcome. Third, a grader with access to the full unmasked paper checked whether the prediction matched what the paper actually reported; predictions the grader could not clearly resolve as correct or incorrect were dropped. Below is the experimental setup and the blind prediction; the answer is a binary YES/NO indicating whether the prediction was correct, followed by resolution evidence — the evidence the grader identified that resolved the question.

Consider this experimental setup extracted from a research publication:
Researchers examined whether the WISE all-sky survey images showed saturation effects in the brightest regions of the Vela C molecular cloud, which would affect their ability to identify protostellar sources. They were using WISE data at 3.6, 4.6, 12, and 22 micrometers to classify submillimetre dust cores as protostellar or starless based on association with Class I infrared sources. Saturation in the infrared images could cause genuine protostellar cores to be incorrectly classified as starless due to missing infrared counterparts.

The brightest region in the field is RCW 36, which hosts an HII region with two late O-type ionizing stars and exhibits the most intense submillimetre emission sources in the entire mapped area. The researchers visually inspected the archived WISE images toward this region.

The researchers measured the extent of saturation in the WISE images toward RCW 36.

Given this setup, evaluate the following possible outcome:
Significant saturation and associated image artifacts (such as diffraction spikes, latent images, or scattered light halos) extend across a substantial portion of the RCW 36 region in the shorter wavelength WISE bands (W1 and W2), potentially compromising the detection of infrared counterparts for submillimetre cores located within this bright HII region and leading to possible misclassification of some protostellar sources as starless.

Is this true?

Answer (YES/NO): NO